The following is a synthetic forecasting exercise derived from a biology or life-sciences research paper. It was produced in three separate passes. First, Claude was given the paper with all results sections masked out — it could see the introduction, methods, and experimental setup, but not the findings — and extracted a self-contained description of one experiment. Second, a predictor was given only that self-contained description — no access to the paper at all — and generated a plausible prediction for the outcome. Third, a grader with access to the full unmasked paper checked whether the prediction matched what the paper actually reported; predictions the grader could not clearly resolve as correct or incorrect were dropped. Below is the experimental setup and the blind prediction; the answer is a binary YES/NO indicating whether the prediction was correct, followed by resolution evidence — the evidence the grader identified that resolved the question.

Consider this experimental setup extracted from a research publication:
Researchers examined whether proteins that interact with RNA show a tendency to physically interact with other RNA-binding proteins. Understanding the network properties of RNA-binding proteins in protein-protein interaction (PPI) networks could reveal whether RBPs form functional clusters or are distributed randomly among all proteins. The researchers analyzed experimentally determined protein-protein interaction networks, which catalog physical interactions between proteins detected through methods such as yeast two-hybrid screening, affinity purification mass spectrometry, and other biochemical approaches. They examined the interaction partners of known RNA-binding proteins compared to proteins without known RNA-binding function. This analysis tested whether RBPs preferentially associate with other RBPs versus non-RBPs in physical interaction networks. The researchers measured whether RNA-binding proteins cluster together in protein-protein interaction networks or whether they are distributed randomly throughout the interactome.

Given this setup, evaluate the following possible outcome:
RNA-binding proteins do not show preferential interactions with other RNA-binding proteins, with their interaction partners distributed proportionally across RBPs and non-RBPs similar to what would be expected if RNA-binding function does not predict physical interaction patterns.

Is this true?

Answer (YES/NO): NO